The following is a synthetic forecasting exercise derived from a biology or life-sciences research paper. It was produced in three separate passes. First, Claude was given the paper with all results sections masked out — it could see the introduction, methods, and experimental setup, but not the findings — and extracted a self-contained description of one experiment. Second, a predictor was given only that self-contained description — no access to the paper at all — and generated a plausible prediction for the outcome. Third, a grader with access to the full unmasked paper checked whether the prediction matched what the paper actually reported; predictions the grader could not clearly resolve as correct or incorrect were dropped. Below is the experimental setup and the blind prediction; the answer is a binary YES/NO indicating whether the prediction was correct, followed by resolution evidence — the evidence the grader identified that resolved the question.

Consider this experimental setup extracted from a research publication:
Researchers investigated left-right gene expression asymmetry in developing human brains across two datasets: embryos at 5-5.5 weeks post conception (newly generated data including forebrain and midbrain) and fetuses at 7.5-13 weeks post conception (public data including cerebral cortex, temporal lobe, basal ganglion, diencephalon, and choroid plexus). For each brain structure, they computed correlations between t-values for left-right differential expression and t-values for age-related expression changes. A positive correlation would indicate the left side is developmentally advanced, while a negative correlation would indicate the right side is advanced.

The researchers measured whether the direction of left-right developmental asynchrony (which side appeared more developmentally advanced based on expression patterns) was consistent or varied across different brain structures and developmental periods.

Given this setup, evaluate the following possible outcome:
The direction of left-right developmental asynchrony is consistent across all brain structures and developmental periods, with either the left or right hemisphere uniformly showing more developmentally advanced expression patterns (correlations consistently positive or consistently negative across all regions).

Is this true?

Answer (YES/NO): NO